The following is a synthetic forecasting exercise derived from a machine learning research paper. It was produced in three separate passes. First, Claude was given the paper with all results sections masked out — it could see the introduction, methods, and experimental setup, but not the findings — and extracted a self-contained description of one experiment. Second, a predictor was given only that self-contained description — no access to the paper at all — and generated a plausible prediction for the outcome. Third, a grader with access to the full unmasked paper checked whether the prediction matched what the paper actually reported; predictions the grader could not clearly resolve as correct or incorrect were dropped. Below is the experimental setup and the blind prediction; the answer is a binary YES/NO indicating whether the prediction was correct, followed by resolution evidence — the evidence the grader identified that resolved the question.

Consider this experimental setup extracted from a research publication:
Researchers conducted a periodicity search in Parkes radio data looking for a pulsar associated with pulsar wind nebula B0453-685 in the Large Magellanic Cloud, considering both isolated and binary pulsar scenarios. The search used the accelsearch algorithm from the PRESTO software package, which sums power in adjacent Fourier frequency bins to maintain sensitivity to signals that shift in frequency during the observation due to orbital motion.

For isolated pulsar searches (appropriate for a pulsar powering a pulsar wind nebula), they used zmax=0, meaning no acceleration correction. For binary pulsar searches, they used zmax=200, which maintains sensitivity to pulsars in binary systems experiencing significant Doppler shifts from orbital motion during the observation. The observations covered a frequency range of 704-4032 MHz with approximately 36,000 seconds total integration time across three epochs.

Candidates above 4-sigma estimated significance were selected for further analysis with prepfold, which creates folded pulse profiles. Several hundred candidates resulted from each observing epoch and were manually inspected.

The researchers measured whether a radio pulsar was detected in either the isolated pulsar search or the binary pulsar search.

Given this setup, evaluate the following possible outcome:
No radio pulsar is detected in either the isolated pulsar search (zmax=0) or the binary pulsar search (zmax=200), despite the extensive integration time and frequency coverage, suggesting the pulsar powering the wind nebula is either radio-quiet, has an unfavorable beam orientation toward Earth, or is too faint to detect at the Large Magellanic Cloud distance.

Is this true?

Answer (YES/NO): YES